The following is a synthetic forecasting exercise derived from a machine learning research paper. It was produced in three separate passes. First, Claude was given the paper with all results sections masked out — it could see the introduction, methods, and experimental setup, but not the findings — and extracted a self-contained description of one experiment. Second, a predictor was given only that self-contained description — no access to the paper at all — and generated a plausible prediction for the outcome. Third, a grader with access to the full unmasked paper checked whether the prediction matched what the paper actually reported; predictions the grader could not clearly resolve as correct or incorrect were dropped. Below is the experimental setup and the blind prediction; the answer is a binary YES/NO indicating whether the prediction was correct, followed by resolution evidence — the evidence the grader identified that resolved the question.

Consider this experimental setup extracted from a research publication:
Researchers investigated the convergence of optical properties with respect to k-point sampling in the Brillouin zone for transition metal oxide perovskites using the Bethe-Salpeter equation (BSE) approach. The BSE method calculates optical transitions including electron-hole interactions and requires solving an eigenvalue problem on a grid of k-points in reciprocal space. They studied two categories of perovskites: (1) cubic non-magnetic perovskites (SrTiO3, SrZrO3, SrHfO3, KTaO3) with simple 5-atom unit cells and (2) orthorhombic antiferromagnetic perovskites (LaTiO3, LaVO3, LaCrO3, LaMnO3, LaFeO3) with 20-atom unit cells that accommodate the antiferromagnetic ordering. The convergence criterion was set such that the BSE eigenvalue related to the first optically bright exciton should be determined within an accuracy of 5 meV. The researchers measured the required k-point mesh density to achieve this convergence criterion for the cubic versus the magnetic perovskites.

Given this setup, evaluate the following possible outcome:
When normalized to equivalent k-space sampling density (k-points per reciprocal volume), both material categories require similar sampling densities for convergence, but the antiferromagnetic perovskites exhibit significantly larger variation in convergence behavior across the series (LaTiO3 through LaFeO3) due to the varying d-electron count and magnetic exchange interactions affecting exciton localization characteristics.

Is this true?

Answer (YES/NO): NO